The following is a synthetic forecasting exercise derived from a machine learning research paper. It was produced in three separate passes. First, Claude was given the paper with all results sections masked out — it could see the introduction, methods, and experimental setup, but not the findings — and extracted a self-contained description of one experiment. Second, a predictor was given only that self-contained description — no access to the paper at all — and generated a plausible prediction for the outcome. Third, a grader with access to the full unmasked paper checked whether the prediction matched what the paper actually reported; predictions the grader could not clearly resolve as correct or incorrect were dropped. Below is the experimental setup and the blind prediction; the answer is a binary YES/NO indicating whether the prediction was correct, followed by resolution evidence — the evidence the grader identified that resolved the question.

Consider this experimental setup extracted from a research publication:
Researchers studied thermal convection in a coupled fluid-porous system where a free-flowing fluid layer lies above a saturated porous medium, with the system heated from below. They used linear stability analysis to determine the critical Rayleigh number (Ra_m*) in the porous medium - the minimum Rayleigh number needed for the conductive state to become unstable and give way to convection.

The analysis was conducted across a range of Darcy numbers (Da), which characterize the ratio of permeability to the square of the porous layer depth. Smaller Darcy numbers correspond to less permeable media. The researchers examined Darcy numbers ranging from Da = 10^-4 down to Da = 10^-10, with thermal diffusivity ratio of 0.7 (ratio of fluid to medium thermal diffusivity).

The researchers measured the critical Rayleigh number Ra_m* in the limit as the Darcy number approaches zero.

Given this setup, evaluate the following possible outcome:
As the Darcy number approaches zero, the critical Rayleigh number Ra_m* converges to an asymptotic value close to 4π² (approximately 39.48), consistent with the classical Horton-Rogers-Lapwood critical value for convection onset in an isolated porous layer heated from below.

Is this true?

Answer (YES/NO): NO